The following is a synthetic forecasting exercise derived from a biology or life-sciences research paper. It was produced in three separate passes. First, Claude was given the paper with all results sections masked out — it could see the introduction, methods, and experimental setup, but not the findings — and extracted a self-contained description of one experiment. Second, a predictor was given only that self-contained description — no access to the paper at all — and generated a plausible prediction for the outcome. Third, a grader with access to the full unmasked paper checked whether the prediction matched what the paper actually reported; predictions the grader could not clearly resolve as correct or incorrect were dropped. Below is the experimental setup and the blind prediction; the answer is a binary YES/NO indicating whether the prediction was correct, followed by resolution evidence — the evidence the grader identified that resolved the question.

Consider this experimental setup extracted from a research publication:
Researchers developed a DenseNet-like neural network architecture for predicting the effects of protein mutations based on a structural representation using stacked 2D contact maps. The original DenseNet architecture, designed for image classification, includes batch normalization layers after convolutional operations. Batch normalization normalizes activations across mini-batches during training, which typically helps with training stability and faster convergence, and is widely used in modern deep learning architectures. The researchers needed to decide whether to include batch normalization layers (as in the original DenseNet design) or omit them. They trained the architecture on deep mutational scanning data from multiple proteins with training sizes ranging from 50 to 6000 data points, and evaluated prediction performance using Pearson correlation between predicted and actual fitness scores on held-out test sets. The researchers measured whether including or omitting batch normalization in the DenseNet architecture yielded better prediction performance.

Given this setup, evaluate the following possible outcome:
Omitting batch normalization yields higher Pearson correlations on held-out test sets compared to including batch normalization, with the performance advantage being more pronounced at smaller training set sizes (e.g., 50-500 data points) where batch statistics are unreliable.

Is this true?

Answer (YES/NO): NO